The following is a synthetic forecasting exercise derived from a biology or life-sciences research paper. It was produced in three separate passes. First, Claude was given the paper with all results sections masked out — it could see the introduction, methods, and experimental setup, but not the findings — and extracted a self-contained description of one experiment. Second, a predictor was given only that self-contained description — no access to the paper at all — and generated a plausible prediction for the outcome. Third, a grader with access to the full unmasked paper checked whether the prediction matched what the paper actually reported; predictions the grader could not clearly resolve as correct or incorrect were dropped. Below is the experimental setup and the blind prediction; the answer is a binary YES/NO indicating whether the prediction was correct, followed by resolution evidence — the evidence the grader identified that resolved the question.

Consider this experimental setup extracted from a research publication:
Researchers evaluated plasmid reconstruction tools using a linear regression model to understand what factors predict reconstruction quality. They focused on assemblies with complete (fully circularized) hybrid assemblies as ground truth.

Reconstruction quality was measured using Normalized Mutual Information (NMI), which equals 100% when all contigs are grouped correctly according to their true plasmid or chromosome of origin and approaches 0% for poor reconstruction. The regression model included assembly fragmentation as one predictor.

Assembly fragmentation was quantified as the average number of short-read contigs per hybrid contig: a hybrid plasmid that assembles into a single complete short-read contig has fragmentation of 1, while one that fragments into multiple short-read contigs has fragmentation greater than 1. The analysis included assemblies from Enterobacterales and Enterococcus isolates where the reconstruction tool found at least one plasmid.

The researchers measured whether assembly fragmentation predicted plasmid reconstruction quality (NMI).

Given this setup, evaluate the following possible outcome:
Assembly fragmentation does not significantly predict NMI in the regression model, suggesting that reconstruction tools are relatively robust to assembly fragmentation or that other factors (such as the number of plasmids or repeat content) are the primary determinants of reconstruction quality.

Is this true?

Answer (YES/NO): NO